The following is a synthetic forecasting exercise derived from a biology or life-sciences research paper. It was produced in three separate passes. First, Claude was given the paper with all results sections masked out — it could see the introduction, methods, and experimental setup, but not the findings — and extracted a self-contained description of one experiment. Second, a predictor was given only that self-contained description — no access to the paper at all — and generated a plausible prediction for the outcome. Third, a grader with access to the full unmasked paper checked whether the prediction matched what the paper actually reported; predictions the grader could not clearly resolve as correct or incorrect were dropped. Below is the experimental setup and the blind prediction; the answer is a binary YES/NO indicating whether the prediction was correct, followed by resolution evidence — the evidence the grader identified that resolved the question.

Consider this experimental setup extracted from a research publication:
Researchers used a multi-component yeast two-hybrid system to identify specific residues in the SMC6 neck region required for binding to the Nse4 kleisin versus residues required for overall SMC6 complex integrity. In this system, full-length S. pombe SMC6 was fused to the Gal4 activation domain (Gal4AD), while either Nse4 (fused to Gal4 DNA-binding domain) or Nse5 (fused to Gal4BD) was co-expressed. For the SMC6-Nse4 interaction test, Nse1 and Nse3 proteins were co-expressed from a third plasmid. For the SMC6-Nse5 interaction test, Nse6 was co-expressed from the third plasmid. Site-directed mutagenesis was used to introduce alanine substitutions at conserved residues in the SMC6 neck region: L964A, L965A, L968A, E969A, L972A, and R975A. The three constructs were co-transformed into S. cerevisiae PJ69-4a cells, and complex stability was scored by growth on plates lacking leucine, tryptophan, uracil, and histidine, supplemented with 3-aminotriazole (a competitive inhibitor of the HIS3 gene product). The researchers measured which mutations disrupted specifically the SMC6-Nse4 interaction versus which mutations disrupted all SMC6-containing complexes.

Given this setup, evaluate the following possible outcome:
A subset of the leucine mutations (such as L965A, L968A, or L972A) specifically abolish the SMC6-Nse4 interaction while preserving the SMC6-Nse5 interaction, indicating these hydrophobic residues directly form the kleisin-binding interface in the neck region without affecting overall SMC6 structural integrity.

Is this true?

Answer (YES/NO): NO